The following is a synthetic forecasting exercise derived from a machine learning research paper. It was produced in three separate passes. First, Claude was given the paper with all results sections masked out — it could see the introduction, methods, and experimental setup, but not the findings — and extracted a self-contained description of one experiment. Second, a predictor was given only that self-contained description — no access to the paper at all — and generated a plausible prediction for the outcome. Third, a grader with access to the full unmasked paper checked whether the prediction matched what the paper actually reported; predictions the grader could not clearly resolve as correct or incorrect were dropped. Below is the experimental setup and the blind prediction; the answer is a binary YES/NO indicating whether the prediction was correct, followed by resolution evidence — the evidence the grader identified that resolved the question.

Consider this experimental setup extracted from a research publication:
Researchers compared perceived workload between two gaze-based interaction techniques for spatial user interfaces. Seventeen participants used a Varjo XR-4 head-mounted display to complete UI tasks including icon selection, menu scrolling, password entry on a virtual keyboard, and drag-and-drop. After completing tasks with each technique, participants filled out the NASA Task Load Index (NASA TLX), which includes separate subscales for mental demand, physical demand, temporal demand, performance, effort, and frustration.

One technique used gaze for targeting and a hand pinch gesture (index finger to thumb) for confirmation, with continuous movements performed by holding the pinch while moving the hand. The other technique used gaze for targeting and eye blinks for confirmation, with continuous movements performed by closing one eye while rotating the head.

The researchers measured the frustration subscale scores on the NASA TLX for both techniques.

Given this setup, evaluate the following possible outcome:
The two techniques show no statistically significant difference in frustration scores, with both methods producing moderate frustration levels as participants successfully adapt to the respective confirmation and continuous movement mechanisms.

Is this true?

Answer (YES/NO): YES